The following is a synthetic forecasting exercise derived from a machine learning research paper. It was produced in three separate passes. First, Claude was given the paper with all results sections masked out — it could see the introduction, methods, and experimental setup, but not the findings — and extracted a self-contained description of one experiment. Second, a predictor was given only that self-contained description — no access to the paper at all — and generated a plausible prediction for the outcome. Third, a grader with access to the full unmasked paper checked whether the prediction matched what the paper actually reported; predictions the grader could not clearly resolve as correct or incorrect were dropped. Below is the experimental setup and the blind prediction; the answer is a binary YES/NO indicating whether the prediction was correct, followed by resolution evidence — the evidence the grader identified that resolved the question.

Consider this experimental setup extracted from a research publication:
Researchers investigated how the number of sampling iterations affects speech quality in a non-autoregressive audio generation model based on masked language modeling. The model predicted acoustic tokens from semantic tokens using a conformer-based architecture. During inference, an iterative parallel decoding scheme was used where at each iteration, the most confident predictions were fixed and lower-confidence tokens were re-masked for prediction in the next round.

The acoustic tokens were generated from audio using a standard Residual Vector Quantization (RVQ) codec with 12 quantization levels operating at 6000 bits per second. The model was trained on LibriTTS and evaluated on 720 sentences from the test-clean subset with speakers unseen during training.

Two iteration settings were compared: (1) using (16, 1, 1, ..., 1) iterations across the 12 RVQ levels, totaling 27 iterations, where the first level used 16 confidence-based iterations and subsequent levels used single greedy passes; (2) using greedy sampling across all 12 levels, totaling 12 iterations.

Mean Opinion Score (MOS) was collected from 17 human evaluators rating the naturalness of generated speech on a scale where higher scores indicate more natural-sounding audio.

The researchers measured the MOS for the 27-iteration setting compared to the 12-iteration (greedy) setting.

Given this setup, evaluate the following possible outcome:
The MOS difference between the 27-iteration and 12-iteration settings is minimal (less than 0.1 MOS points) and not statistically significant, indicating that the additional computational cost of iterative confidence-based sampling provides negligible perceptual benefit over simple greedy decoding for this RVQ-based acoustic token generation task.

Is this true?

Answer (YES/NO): NO